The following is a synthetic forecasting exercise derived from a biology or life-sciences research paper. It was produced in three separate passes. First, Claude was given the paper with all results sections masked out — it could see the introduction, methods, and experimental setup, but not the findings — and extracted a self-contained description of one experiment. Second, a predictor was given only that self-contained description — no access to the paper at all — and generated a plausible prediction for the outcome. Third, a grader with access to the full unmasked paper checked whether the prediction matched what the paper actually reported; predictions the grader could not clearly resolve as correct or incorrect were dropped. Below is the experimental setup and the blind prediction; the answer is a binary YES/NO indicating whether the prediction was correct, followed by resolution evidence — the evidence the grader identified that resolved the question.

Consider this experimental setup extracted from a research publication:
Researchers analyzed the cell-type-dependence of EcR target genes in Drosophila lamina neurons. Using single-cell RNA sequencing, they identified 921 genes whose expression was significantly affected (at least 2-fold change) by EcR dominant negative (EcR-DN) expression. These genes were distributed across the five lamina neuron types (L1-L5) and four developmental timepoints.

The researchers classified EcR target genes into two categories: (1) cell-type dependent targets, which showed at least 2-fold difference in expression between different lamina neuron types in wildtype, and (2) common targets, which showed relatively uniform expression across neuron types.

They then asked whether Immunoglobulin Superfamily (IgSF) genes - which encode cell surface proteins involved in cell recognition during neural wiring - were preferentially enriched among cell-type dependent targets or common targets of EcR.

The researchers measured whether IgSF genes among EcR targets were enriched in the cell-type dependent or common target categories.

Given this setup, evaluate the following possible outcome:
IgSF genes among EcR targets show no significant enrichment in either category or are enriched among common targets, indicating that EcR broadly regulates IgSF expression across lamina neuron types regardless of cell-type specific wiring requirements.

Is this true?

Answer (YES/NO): NO